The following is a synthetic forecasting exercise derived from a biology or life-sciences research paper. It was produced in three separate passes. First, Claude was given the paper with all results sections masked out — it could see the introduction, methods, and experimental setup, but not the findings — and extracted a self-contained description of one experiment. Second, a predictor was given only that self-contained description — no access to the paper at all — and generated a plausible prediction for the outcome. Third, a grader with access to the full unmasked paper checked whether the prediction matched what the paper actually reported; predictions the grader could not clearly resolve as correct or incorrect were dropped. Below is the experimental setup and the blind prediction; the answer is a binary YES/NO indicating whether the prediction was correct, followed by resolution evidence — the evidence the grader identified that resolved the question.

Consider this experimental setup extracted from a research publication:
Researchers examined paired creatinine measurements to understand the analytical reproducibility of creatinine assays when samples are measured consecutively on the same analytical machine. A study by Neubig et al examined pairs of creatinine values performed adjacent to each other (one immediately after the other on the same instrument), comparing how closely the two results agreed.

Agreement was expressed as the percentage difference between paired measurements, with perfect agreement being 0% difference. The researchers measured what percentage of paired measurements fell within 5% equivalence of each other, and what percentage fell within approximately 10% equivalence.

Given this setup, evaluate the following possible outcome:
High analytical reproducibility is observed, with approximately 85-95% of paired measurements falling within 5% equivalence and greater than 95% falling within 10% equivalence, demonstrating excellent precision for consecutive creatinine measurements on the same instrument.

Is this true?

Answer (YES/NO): NO